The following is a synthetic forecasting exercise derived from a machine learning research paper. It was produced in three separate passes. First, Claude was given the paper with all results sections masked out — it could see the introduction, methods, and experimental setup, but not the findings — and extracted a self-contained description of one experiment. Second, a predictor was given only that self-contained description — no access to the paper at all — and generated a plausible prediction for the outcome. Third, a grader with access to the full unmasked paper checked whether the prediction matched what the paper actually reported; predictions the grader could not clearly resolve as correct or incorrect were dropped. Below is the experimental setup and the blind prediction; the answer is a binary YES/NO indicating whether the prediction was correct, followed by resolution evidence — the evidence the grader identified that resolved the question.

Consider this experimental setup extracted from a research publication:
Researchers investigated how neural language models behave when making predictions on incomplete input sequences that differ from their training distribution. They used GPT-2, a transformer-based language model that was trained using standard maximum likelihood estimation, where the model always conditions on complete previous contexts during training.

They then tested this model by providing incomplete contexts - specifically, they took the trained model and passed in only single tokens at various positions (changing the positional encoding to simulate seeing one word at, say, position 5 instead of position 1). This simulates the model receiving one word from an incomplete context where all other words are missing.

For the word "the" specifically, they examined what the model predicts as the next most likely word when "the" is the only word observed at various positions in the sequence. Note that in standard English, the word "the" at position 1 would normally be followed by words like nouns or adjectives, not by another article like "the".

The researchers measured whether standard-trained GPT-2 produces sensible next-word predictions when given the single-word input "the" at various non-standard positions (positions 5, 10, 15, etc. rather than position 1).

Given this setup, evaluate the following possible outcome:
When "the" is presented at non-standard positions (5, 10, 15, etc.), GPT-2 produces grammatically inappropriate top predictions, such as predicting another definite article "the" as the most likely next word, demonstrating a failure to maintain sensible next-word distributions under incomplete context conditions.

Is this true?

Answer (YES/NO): YES